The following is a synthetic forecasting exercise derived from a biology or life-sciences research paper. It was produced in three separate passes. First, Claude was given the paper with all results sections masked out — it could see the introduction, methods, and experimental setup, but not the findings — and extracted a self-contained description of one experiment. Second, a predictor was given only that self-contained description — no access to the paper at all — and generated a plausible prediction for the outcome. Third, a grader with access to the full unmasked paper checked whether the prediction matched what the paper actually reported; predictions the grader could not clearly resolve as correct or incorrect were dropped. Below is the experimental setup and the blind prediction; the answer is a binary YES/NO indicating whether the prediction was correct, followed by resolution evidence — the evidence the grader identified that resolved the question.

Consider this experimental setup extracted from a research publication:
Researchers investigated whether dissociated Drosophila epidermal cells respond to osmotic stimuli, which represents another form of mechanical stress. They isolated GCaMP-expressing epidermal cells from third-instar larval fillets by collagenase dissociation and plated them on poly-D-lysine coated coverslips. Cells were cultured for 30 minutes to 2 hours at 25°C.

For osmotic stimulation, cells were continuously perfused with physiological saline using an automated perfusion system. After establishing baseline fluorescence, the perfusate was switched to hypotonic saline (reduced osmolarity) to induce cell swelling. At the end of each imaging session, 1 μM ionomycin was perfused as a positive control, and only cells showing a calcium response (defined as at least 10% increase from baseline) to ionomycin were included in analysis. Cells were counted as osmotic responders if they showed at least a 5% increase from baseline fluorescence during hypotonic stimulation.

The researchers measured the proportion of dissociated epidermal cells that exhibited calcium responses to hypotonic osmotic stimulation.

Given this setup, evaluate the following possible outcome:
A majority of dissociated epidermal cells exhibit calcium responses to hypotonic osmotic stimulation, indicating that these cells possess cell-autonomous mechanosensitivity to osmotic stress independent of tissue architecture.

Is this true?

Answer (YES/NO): NO